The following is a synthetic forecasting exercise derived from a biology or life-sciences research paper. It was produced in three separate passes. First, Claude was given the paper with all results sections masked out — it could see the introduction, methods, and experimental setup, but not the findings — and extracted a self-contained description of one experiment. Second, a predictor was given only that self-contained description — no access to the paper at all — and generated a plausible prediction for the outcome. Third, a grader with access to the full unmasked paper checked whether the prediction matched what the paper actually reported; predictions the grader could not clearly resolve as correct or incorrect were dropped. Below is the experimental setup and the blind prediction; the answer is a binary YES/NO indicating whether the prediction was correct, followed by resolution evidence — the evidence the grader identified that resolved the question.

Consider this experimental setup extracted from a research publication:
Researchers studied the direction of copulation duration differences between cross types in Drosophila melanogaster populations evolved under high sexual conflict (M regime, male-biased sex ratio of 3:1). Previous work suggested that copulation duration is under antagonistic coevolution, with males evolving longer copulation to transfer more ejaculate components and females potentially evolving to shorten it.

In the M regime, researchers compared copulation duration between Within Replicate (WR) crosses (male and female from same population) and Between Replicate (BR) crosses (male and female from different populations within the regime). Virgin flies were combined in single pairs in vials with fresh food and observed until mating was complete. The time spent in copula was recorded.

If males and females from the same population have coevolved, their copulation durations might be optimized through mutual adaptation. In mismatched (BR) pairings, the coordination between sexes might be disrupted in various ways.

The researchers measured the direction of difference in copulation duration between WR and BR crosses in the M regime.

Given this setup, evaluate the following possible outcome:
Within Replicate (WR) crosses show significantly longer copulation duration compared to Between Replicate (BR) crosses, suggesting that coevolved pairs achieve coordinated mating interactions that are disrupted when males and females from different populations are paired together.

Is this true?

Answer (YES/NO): YES